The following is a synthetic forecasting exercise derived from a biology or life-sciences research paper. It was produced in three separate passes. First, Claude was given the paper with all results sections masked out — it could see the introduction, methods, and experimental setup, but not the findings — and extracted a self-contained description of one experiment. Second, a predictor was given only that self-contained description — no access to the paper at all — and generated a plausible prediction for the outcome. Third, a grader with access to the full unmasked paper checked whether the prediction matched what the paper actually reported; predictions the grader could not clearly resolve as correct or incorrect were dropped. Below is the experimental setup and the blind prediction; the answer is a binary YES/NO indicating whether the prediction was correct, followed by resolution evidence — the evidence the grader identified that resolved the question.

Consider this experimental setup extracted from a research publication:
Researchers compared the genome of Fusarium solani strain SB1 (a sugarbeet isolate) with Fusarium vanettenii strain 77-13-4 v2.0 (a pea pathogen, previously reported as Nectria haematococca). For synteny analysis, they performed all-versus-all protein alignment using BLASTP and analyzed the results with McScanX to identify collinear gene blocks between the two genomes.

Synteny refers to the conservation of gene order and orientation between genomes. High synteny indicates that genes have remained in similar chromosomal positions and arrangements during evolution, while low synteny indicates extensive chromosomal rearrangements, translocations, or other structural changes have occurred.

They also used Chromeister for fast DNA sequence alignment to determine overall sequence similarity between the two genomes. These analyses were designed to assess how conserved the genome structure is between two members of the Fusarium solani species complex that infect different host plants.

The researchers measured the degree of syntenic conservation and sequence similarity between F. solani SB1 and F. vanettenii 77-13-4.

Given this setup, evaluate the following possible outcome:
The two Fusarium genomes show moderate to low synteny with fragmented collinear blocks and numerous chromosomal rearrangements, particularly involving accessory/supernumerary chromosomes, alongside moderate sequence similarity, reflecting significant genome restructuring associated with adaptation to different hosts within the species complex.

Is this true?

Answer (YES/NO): NO